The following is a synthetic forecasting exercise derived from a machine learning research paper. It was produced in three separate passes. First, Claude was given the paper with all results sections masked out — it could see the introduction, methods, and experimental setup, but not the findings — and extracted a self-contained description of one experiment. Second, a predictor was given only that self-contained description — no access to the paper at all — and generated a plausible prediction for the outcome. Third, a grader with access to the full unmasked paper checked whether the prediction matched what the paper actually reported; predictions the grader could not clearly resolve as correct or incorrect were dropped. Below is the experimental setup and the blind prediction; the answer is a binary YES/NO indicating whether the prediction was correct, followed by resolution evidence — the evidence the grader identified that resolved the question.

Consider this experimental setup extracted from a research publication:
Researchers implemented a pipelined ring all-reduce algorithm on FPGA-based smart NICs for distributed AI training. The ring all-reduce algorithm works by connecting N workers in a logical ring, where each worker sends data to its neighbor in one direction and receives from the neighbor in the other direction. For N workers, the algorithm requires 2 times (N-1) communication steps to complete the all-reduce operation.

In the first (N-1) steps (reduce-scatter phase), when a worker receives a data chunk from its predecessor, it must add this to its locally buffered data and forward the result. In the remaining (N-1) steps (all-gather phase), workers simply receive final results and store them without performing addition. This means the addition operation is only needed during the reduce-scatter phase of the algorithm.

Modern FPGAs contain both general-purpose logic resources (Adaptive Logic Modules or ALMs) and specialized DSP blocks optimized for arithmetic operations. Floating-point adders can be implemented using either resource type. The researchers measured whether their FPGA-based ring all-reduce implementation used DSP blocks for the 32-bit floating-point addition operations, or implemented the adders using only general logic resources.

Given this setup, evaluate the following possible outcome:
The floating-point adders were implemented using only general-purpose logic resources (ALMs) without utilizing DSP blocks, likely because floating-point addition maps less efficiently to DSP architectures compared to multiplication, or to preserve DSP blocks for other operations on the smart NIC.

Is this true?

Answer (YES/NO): NO